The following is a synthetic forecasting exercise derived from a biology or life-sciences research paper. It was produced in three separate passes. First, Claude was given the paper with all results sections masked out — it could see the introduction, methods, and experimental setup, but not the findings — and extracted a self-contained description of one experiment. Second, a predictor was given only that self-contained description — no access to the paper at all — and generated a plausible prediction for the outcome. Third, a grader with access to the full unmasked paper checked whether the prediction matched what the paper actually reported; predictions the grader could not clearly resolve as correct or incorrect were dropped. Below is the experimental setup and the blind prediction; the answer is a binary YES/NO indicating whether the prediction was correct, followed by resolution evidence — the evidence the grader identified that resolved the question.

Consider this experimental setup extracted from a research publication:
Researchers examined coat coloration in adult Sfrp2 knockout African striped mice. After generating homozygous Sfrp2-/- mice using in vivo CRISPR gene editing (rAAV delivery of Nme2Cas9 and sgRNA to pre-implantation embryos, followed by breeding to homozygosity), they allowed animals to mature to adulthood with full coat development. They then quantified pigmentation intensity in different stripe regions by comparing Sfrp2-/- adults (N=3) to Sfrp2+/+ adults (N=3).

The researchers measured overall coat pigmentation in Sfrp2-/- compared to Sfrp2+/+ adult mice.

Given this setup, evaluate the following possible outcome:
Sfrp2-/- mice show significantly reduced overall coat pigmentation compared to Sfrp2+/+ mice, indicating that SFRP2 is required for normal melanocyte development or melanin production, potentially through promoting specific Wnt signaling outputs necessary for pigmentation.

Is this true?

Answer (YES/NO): YES